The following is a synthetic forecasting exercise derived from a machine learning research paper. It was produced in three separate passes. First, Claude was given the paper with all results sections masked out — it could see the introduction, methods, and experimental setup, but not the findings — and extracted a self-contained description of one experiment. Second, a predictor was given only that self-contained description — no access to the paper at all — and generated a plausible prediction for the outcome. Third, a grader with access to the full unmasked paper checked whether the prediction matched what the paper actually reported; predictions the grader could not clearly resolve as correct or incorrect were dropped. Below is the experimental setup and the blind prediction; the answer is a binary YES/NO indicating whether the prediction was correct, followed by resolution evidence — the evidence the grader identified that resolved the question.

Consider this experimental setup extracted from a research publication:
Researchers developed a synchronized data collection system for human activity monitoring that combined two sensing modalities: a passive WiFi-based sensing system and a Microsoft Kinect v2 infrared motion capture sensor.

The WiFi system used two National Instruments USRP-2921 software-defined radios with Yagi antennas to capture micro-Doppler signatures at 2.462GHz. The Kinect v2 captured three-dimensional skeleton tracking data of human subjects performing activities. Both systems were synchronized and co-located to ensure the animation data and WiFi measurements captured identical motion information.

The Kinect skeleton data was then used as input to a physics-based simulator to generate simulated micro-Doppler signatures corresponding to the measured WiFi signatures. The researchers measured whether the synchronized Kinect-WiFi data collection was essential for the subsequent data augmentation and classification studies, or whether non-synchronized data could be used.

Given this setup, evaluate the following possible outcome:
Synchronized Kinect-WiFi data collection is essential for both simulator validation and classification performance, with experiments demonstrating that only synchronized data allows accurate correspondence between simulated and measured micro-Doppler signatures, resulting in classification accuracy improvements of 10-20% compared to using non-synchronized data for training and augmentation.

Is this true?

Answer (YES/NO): NO